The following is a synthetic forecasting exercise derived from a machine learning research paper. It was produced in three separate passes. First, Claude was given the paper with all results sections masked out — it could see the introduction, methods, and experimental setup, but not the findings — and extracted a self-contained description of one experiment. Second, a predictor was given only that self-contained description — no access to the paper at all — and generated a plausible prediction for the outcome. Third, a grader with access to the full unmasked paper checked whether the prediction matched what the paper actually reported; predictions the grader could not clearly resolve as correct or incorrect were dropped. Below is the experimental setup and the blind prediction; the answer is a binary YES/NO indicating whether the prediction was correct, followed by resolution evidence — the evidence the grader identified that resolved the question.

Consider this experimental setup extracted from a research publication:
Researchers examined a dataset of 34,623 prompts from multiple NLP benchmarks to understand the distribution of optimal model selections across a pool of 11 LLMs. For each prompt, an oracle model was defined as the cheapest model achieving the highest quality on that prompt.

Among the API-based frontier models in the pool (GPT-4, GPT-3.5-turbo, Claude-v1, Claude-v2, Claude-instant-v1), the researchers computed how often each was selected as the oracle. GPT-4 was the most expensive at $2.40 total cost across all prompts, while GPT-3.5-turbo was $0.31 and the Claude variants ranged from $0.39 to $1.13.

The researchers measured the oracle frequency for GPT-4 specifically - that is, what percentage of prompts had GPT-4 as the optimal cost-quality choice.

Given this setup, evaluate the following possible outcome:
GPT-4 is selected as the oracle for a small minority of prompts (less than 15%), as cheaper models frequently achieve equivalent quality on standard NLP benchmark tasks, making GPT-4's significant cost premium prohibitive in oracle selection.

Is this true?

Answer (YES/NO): YES